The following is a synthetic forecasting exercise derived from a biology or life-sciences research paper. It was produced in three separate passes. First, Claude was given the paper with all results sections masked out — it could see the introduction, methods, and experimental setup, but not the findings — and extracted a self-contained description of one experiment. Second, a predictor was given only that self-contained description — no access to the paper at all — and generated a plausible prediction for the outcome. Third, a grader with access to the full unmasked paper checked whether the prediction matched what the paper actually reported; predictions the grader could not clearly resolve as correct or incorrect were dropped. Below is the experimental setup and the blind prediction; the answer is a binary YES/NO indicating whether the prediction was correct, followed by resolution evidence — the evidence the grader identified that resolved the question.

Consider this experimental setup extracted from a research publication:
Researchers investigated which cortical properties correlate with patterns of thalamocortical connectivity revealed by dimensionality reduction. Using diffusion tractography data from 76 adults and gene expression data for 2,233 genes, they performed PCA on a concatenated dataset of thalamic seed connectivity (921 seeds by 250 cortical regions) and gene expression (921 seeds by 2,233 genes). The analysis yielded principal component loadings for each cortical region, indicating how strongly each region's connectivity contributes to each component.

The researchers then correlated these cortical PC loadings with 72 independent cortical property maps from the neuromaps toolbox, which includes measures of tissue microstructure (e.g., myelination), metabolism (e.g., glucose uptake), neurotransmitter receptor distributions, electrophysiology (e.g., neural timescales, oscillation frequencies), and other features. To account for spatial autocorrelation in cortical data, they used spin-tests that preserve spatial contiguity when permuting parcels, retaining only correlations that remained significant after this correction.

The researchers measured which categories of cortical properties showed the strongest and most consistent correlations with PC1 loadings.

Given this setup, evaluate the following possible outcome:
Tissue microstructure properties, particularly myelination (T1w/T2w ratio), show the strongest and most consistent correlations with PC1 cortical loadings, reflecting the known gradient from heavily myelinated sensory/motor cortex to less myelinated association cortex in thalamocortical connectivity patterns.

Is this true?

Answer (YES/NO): NO